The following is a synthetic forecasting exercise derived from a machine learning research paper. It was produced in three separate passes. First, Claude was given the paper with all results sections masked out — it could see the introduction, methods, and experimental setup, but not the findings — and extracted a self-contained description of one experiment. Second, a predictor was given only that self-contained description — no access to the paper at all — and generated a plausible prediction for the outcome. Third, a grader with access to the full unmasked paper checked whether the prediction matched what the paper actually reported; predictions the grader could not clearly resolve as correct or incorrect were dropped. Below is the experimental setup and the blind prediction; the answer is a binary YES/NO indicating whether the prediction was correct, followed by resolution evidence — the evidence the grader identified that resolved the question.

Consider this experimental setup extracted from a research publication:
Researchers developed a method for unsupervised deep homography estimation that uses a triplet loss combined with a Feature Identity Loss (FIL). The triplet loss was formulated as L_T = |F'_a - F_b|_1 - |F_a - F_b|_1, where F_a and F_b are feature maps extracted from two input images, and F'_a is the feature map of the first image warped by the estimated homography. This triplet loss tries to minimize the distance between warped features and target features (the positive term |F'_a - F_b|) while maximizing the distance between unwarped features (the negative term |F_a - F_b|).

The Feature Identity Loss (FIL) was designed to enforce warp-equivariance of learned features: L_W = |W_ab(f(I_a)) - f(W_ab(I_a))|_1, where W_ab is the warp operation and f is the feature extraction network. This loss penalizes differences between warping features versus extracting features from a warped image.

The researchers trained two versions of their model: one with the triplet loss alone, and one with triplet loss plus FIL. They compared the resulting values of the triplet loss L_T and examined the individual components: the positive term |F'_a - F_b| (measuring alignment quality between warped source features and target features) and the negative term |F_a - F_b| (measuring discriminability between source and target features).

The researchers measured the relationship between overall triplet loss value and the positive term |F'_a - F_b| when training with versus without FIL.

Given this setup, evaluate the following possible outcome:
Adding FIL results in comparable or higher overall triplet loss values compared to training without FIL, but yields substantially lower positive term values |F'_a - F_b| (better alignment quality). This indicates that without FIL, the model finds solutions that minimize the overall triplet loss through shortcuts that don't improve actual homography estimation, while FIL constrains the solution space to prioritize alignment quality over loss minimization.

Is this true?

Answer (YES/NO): YES